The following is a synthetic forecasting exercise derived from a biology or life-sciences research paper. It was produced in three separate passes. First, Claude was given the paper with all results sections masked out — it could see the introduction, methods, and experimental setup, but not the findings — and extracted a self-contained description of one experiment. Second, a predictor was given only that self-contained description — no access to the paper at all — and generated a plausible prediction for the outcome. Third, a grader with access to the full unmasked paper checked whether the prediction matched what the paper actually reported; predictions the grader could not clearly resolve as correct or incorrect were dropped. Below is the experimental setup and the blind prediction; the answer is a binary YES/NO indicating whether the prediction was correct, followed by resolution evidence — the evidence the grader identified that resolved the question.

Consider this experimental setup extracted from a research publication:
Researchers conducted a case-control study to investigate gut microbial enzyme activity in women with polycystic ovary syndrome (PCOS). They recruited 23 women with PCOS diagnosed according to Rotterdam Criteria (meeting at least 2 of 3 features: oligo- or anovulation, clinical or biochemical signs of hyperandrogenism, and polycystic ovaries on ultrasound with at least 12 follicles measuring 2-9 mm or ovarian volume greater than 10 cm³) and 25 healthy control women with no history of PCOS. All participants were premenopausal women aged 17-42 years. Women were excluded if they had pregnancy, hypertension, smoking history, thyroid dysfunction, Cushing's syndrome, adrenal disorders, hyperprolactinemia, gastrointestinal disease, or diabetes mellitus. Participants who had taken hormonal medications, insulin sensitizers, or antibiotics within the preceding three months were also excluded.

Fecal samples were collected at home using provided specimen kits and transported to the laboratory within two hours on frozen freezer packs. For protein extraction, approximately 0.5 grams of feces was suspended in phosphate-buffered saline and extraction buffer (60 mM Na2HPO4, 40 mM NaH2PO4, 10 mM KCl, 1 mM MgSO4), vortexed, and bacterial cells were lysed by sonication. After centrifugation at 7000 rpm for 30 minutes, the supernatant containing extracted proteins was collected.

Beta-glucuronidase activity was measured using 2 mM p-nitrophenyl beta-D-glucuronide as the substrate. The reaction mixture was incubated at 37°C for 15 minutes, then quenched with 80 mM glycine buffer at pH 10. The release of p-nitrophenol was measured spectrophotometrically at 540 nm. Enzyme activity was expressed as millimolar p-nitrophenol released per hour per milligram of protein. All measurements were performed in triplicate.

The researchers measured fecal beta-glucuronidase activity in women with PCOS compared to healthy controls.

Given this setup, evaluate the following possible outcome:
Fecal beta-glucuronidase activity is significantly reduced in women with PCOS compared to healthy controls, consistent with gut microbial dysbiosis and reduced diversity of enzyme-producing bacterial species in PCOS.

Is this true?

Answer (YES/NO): NO